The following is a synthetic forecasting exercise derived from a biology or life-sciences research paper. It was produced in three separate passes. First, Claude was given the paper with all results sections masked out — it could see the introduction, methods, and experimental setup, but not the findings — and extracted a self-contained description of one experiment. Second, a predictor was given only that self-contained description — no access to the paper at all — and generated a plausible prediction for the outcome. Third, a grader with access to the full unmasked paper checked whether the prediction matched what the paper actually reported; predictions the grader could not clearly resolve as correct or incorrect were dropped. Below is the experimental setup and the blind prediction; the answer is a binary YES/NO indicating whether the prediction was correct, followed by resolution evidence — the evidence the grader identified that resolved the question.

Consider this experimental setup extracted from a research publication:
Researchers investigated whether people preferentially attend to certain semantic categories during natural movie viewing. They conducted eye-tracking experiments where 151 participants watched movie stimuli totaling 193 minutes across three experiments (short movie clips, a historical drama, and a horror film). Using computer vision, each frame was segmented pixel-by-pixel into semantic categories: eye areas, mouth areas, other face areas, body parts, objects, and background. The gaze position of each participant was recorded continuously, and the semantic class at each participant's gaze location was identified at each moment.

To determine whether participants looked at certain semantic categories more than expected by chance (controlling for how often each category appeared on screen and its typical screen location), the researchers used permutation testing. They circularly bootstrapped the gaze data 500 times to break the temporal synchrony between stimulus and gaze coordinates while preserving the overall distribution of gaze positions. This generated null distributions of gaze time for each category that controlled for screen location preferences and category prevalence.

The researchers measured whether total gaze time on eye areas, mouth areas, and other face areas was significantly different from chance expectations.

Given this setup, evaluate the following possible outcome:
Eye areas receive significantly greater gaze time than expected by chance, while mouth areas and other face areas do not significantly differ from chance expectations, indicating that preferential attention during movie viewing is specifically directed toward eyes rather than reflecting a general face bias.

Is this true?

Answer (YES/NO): NO